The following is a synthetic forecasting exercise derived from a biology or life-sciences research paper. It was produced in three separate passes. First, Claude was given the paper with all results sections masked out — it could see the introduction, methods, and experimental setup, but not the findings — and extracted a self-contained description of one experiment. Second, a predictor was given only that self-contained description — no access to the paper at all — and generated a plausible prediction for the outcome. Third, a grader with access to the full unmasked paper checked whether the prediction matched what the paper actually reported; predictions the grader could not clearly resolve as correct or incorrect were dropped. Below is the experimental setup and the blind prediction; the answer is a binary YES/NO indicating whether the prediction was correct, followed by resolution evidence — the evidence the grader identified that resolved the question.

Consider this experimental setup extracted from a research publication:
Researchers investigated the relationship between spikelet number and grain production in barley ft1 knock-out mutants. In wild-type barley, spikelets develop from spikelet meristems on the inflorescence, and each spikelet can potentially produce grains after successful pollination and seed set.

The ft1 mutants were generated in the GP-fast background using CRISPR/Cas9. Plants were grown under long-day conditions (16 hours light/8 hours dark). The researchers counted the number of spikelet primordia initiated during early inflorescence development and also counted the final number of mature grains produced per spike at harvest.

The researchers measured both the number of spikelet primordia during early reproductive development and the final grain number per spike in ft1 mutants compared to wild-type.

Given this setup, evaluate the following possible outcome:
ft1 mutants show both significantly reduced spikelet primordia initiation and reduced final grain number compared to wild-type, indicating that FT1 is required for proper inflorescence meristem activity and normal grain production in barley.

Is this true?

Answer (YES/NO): NO